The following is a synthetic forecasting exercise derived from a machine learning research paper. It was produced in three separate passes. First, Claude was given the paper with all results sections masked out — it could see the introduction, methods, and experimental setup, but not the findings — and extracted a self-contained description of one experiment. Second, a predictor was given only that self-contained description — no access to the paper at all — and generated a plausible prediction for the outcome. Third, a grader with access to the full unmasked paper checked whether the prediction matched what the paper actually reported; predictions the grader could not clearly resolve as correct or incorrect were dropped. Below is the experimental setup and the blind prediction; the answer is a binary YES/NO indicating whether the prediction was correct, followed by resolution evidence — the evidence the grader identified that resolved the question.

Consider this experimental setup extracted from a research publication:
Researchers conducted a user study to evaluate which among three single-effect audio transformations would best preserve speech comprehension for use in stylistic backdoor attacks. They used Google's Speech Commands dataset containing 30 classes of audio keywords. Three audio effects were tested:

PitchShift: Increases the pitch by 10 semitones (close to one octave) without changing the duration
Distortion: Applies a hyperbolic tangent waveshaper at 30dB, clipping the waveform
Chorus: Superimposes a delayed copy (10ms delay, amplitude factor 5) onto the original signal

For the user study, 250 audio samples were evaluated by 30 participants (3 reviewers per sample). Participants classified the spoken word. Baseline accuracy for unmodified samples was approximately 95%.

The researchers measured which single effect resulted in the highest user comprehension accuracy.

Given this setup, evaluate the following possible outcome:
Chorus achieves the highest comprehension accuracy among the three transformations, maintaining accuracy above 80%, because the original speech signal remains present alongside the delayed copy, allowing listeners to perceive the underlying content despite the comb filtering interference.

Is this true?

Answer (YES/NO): YES